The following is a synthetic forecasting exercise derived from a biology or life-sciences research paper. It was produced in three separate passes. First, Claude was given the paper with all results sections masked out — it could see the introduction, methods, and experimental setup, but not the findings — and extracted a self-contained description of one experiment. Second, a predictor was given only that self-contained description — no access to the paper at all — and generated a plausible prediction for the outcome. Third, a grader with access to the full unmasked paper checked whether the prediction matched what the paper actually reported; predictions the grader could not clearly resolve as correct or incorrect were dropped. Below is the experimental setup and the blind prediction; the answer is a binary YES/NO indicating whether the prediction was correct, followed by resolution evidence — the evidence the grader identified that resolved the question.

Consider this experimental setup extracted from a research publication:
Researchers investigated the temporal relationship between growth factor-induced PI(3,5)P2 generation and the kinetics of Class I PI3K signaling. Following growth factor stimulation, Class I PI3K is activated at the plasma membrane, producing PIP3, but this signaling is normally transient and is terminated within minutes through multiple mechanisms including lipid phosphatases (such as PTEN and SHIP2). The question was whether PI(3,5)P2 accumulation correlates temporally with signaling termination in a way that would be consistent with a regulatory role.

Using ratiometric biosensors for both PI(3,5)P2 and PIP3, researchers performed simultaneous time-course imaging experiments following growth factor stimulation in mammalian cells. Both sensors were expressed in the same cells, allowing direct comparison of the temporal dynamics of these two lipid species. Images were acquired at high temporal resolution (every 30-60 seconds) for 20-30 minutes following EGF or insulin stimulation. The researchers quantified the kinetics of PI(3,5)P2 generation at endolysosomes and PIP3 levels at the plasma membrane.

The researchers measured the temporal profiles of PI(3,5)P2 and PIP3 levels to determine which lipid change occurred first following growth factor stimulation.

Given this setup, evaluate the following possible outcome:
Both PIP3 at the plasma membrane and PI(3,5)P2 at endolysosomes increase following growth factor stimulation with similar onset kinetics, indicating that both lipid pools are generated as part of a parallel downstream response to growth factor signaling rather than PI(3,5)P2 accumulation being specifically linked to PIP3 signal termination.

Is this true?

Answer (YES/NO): NO